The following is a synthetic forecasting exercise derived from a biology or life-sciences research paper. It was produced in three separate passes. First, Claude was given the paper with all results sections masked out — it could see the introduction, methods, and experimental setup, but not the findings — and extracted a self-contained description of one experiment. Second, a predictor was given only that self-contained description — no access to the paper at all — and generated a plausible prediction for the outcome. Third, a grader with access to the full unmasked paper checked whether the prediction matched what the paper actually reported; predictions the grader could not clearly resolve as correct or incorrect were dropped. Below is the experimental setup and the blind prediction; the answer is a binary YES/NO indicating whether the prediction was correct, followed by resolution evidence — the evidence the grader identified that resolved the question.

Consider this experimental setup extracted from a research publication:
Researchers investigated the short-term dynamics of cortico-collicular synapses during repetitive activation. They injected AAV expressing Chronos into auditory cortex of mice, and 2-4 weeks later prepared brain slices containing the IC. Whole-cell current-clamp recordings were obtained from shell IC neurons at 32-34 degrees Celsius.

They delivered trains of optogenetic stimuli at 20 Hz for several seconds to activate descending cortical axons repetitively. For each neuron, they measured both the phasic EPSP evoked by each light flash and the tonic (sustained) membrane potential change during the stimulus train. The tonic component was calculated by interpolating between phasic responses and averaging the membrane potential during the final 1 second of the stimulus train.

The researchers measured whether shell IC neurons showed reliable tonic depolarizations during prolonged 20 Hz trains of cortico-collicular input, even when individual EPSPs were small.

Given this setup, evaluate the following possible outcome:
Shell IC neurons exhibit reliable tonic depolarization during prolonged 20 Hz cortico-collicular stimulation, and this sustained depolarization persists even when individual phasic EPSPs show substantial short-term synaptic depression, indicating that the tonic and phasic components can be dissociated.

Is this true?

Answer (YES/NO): NO